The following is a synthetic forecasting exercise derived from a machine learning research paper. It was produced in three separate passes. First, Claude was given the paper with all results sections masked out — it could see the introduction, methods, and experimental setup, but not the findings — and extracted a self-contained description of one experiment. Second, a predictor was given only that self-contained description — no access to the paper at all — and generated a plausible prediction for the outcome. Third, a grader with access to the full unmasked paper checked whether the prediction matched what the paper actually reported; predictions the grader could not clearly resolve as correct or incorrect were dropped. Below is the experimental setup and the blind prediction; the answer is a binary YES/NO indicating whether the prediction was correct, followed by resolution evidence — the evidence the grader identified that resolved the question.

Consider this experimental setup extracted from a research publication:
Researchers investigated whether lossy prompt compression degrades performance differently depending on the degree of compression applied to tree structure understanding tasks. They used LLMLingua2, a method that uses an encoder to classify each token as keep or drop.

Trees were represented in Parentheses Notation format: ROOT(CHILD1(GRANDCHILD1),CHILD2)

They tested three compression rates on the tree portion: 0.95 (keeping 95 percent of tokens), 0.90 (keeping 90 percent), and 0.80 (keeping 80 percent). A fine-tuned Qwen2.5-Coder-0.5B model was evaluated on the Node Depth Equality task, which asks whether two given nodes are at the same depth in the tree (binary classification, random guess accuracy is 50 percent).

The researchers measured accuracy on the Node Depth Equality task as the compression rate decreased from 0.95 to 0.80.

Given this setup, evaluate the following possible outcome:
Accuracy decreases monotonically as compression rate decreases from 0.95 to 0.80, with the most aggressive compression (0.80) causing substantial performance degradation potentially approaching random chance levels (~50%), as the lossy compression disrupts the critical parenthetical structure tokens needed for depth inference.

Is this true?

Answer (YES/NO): YES